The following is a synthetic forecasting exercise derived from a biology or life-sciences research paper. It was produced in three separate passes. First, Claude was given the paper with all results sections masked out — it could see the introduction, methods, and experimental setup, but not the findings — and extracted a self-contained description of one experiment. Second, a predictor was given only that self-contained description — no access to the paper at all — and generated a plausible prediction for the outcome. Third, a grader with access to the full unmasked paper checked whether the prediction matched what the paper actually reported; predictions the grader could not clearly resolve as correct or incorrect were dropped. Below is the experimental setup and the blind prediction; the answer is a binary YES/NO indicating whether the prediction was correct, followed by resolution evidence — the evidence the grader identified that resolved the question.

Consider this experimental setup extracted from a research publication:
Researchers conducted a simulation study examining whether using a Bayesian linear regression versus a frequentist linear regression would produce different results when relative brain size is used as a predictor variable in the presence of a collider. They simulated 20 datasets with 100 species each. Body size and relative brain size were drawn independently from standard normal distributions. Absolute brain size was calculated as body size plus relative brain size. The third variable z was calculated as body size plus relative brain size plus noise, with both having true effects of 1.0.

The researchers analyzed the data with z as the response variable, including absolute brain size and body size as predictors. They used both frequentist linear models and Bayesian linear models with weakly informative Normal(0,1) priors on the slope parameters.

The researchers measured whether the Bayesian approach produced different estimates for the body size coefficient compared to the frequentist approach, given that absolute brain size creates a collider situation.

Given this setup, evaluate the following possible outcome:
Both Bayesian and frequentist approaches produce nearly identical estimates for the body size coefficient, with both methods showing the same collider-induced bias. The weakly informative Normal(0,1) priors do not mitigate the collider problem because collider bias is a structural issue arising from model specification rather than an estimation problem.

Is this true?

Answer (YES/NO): YES